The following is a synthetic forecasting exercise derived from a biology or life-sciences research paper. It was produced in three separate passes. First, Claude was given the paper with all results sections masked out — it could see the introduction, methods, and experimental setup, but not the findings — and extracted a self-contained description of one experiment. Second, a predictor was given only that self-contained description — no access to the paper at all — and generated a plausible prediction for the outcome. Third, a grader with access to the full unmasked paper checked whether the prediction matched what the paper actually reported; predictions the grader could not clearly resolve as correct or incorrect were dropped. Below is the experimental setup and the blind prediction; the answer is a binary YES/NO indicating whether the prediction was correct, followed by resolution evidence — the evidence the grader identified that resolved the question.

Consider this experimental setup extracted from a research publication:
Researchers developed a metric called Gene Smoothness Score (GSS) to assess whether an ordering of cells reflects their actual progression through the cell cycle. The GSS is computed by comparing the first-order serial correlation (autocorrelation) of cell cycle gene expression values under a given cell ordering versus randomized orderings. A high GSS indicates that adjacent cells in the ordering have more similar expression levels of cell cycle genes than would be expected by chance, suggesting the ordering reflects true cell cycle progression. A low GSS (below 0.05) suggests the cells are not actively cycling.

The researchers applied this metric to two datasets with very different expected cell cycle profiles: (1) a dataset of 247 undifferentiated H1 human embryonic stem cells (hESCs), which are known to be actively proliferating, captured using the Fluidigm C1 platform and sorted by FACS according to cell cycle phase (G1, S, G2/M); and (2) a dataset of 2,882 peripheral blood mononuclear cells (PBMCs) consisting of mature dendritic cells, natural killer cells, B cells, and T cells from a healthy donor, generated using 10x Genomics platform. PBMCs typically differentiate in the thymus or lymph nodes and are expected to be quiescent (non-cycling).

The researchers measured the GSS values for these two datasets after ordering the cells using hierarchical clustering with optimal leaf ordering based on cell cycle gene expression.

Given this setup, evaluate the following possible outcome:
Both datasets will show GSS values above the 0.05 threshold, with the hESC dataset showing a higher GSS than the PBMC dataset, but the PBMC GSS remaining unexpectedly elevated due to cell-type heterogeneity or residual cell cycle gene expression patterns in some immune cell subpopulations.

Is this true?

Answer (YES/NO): NO